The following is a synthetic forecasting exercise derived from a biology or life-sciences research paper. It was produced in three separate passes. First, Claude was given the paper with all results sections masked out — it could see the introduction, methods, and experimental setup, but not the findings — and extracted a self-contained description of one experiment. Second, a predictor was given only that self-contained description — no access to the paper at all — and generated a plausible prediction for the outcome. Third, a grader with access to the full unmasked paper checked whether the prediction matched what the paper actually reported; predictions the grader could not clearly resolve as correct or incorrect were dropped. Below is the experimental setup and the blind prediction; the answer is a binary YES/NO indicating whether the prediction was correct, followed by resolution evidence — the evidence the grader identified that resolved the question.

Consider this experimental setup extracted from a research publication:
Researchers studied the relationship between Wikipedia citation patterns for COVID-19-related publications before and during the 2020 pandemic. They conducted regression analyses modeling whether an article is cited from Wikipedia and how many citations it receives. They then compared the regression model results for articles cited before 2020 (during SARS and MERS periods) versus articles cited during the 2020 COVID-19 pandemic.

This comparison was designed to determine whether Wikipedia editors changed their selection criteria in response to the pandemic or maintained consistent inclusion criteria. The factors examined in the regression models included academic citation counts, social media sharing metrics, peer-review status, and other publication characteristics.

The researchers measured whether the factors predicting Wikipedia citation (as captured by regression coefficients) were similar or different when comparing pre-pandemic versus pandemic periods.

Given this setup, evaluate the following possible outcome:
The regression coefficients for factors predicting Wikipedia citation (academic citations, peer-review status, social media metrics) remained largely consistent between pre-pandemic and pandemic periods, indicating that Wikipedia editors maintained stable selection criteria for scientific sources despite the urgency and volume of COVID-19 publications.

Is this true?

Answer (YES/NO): YES